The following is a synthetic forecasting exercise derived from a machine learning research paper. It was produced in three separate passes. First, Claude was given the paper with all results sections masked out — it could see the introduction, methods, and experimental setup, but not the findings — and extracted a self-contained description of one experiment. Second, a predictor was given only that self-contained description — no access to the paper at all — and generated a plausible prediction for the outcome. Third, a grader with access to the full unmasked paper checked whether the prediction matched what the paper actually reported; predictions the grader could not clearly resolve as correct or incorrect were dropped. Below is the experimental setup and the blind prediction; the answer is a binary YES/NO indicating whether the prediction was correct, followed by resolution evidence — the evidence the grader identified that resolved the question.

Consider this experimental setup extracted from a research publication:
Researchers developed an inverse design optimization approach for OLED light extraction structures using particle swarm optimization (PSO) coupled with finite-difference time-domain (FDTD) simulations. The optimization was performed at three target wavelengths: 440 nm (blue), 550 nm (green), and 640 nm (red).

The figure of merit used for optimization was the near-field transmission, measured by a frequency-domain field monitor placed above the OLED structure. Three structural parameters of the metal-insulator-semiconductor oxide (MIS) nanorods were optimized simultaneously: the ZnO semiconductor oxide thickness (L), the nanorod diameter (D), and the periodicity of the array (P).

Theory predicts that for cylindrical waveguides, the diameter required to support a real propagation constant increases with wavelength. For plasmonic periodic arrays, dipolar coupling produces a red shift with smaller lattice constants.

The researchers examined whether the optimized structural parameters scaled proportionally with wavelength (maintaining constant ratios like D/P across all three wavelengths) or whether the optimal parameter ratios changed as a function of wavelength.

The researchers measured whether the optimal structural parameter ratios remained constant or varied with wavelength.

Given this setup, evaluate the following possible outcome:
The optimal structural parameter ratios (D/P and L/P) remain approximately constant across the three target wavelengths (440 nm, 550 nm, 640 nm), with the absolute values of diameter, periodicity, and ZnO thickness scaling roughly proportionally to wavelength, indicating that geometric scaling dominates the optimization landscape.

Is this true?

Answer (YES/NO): NO